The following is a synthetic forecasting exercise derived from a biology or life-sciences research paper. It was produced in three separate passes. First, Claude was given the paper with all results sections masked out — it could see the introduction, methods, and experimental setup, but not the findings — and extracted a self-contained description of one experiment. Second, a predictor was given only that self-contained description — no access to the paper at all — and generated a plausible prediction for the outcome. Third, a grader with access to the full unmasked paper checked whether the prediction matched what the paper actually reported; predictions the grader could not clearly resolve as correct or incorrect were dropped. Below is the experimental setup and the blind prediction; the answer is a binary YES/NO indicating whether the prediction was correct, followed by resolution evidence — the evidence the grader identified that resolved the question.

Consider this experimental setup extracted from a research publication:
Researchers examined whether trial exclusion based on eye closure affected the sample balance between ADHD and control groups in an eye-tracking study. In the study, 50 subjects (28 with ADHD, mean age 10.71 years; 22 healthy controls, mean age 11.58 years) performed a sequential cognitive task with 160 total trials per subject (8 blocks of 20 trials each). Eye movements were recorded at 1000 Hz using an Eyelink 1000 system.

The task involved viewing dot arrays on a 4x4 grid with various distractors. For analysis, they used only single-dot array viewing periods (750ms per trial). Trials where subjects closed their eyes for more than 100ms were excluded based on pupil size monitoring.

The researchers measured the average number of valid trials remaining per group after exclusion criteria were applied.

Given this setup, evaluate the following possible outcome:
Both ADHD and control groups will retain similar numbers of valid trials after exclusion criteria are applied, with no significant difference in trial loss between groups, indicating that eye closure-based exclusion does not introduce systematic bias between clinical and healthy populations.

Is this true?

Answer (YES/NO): NO